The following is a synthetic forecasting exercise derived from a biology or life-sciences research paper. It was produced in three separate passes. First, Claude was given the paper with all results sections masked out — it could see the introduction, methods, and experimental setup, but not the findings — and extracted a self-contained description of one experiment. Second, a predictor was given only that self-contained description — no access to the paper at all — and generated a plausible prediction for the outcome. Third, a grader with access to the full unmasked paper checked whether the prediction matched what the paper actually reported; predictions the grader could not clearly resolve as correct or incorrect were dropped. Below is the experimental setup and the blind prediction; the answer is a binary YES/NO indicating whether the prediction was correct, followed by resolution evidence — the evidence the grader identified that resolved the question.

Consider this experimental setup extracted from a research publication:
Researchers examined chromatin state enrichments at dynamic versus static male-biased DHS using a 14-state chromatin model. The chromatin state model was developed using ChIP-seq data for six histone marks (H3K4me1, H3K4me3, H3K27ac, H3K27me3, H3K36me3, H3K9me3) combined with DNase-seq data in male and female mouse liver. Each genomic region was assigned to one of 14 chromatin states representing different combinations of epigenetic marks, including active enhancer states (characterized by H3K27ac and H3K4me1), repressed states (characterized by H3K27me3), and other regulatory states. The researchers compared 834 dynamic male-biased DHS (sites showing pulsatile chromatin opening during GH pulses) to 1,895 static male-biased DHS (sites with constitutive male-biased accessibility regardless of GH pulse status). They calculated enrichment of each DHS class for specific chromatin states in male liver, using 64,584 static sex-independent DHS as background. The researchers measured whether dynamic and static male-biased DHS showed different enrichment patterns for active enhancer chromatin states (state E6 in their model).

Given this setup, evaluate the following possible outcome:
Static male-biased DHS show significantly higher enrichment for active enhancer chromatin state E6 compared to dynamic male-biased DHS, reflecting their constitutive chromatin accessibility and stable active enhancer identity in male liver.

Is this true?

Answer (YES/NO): NO